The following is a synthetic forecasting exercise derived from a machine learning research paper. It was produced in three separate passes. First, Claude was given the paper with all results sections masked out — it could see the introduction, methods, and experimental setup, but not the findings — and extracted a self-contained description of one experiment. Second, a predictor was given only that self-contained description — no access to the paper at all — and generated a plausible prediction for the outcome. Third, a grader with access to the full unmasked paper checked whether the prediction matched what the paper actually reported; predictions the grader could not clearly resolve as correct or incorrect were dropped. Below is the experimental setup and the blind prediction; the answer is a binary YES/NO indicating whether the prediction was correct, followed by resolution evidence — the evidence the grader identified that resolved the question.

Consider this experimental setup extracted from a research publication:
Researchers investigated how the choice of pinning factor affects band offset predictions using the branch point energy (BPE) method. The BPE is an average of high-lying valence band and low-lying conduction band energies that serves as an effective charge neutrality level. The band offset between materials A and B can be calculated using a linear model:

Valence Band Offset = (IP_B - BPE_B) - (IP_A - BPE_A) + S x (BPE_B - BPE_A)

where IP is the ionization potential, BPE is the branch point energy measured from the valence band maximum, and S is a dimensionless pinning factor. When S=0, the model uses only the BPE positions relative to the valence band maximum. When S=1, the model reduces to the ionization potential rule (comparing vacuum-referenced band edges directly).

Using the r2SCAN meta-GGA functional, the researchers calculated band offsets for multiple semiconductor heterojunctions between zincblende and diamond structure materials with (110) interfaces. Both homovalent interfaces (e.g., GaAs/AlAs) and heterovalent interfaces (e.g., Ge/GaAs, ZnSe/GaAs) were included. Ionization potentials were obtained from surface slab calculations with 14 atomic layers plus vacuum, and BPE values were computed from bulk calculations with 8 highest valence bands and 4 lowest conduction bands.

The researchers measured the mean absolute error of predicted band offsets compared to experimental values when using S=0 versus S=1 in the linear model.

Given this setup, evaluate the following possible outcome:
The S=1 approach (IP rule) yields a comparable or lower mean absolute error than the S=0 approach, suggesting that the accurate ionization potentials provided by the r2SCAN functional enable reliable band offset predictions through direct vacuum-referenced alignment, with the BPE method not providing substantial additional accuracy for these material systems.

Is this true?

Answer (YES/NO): NO